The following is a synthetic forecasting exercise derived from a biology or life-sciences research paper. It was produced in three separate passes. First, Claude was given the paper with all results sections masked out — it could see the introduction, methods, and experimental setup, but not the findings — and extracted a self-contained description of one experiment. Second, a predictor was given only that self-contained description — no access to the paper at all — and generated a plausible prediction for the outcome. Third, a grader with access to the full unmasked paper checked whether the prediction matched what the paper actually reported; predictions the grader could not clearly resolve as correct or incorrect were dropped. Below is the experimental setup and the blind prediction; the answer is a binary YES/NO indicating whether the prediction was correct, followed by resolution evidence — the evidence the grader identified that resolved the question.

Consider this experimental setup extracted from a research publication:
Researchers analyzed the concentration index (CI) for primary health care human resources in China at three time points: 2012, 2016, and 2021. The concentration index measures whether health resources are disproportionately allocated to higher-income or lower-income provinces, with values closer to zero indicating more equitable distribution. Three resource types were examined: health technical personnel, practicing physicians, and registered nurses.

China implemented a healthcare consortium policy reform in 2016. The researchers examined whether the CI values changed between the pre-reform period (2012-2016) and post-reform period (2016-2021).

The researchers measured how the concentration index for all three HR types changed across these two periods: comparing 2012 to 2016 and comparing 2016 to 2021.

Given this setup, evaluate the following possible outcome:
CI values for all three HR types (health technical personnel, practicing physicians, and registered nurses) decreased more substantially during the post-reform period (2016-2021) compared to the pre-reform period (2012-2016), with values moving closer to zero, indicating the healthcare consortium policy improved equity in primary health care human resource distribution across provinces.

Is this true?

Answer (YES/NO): NO